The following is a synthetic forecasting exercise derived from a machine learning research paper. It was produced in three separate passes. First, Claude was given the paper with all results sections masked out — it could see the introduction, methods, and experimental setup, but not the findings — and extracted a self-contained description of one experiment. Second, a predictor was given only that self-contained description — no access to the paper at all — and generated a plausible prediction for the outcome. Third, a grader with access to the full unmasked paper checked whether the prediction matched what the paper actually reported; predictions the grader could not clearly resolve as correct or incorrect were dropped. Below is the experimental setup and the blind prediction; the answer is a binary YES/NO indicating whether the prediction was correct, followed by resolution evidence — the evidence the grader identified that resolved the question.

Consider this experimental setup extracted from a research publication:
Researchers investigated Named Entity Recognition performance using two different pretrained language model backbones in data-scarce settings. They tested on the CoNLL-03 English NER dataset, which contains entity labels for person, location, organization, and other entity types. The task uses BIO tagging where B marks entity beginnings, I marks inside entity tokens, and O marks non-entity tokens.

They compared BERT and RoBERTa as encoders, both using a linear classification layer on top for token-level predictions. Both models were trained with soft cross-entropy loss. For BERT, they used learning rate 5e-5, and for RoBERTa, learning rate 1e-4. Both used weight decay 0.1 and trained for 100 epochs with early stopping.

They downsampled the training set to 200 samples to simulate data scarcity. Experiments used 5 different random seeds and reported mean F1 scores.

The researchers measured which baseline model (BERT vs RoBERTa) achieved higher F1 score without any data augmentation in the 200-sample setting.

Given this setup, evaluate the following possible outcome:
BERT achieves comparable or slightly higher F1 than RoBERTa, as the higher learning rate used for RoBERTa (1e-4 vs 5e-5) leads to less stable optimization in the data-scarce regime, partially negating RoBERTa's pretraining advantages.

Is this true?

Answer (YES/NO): YES